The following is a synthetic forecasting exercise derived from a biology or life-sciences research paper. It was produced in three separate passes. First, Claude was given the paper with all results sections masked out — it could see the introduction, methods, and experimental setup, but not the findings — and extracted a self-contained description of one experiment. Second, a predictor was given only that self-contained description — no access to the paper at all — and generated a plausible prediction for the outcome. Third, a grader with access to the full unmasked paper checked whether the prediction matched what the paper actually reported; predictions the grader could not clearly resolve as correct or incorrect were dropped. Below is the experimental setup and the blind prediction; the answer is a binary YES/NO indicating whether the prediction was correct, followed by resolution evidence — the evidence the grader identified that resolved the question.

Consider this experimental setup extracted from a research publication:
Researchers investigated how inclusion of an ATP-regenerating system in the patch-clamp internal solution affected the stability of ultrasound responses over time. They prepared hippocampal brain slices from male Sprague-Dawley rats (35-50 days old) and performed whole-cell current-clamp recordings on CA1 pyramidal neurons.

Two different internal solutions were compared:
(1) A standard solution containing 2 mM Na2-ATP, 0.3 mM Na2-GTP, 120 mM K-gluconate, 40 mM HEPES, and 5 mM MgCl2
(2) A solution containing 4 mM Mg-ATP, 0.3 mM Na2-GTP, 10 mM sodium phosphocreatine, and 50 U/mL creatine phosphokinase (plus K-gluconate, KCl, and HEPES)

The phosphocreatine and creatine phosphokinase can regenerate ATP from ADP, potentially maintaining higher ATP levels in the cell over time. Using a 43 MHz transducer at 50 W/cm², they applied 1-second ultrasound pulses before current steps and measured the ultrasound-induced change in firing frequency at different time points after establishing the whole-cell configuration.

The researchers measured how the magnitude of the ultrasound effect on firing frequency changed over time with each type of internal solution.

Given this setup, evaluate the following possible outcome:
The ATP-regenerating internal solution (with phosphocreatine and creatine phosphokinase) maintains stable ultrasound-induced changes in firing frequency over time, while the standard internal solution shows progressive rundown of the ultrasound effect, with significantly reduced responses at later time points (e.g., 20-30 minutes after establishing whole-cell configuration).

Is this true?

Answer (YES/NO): YES